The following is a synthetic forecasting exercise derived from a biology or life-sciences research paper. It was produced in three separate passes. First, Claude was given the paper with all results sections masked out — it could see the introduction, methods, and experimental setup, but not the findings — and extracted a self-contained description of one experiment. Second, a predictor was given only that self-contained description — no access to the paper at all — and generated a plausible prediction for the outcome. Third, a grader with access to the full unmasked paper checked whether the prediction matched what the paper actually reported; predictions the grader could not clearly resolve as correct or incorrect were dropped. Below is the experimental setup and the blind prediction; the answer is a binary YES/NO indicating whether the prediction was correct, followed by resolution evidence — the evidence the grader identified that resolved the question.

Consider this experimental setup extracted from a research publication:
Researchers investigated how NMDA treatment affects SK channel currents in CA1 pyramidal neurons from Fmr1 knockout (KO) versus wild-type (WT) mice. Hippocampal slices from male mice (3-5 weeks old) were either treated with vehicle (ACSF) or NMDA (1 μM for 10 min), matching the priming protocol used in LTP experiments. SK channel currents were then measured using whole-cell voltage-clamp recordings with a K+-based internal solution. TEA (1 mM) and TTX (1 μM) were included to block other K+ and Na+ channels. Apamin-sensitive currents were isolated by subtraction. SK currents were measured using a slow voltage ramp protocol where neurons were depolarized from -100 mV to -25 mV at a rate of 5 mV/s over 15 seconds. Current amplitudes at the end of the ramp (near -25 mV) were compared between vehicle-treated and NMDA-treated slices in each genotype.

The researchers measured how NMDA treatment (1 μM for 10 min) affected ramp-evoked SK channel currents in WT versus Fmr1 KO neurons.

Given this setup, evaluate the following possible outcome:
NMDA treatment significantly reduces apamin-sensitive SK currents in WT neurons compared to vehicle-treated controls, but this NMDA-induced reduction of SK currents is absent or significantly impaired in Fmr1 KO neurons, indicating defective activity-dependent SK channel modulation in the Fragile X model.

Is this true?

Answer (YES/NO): NO